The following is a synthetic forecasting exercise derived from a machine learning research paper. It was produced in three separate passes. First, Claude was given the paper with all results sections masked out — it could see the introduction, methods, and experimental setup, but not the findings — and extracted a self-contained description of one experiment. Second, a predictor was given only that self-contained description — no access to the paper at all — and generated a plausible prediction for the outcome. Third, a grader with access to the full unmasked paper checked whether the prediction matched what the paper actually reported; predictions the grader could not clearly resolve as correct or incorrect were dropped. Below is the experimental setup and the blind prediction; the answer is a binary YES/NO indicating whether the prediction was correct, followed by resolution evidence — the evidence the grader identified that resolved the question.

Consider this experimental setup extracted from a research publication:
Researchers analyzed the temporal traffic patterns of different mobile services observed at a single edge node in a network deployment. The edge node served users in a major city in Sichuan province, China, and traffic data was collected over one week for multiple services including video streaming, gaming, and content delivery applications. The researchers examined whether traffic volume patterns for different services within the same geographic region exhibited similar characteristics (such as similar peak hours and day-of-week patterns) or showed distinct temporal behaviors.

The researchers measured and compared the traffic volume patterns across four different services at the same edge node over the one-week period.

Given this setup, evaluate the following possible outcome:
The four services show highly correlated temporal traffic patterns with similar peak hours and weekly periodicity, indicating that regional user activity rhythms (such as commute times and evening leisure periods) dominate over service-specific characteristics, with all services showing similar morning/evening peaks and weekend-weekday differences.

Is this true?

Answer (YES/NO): NO